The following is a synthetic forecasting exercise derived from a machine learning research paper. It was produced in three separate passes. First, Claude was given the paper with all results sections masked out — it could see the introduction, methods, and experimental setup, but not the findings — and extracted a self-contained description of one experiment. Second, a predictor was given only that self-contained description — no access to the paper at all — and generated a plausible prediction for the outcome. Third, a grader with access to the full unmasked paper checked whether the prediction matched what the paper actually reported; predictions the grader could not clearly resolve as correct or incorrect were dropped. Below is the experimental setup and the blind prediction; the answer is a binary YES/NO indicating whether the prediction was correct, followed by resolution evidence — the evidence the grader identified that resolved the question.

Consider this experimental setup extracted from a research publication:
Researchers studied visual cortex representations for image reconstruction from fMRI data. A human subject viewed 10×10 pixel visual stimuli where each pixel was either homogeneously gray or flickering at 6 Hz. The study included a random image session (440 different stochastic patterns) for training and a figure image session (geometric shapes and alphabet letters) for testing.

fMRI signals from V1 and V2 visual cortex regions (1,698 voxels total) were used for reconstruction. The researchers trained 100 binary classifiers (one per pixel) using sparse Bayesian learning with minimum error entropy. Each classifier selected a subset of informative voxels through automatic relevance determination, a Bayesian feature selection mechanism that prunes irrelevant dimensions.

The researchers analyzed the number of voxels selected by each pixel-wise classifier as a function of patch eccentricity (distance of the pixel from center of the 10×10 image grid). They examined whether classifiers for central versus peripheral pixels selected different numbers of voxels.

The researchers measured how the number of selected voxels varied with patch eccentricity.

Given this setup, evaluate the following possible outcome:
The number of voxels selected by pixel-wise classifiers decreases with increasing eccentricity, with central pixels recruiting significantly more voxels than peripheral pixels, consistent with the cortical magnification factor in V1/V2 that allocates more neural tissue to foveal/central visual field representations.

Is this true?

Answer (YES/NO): YES